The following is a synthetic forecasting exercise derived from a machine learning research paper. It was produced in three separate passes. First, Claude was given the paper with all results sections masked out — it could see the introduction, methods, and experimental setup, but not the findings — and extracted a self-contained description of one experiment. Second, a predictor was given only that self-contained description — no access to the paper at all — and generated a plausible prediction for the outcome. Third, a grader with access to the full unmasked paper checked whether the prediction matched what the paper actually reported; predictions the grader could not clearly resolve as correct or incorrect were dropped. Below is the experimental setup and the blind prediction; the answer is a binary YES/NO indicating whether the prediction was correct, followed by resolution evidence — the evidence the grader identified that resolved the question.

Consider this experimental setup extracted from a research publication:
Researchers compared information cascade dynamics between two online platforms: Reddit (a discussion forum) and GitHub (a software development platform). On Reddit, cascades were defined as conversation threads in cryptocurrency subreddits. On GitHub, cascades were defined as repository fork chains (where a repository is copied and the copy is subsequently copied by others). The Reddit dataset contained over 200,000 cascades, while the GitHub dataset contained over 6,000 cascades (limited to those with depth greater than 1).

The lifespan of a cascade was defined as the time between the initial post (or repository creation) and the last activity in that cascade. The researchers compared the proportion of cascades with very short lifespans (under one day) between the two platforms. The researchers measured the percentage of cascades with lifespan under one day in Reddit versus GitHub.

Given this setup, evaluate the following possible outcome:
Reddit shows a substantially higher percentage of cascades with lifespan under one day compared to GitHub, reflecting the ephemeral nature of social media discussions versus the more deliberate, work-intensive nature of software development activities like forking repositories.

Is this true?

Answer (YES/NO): YES